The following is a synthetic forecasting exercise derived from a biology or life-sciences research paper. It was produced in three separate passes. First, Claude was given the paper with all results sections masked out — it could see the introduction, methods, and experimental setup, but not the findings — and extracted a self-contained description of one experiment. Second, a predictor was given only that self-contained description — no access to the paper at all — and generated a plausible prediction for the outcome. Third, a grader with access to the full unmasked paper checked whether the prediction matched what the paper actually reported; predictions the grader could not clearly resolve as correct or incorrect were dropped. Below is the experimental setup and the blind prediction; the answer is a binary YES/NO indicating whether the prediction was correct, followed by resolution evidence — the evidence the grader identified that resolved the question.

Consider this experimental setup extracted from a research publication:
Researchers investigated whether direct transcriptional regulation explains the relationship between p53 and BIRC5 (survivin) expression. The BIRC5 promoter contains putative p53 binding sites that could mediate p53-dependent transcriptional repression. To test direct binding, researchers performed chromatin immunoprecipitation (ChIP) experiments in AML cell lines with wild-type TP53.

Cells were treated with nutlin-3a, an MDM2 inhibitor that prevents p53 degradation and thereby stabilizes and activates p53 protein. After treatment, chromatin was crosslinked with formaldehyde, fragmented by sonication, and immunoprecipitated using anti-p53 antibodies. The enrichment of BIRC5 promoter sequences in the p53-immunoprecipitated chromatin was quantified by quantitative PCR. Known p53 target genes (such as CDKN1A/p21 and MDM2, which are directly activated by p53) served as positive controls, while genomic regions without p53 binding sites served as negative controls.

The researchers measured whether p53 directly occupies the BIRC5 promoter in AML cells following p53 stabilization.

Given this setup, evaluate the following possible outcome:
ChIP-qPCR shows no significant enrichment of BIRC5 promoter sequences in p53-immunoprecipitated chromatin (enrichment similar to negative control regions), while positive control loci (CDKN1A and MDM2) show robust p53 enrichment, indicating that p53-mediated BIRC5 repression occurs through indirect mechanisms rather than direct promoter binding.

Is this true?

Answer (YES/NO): YES